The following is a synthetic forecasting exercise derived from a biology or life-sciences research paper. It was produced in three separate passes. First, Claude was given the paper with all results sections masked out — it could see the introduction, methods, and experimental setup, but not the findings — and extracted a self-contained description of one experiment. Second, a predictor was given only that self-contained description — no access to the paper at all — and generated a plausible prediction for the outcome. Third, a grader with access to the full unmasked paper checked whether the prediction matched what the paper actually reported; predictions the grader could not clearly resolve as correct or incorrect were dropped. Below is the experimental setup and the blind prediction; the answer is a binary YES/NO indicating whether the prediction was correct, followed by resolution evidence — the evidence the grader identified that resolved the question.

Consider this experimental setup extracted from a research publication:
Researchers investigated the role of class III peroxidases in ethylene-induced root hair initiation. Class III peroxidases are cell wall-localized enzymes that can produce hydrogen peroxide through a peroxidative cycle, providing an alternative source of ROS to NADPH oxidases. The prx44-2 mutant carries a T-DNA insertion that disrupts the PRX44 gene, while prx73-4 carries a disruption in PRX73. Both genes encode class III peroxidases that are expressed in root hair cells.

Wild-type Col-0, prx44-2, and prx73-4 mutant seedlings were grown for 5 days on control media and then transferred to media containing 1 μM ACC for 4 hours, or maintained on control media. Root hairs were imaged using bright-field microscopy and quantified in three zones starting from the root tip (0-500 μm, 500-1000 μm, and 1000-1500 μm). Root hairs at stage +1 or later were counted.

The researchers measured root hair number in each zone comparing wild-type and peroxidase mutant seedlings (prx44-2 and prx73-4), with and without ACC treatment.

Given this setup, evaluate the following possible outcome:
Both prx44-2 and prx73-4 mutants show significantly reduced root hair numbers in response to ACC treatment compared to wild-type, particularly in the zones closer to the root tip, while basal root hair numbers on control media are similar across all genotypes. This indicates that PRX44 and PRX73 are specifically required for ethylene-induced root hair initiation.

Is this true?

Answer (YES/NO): NO